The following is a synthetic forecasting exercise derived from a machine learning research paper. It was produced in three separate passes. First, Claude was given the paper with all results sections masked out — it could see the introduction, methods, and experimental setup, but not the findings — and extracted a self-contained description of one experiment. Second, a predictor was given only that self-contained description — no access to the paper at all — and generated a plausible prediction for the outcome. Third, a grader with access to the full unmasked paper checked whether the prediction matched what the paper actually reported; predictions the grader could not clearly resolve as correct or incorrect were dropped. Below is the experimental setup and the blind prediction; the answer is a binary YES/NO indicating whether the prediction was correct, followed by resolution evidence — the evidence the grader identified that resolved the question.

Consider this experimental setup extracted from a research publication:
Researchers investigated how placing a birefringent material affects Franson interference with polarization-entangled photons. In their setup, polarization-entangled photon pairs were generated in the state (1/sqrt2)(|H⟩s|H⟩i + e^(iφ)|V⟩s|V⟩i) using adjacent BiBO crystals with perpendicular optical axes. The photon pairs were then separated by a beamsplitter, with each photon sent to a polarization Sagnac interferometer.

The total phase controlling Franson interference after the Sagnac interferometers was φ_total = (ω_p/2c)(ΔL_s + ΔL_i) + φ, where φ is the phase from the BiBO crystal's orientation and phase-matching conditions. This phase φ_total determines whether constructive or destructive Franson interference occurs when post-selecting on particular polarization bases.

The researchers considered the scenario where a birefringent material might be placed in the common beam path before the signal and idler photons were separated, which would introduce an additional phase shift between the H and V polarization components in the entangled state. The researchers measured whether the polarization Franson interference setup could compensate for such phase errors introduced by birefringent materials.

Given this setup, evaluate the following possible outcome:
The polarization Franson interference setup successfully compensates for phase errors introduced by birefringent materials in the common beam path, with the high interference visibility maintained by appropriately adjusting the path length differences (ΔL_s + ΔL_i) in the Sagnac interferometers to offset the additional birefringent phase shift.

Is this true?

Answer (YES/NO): YES